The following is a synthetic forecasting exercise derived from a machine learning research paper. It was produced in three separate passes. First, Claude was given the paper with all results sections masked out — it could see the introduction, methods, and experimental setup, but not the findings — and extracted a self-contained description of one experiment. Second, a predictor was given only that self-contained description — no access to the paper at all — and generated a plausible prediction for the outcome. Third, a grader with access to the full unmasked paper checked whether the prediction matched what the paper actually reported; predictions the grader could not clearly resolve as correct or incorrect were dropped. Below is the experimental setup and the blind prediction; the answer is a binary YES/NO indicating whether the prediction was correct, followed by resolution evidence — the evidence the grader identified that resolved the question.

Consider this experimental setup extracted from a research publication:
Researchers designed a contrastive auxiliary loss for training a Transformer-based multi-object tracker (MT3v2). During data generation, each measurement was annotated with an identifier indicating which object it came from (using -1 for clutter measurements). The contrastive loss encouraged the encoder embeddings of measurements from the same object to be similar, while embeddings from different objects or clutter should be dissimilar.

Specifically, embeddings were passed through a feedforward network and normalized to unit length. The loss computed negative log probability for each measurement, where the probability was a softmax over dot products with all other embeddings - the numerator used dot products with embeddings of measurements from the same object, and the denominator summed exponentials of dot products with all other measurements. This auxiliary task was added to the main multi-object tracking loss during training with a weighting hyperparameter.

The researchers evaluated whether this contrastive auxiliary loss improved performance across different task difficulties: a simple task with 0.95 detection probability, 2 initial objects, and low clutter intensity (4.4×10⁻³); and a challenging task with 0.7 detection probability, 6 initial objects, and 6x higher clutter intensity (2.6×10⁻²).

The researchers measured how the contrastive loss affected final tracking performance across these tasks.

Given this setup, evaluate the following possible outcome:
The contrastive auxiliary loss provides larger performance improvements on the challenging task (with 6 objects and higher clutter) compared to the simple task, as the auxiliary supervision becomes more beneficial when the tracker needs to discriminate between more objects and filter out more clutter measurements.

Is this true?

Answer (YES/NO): YES